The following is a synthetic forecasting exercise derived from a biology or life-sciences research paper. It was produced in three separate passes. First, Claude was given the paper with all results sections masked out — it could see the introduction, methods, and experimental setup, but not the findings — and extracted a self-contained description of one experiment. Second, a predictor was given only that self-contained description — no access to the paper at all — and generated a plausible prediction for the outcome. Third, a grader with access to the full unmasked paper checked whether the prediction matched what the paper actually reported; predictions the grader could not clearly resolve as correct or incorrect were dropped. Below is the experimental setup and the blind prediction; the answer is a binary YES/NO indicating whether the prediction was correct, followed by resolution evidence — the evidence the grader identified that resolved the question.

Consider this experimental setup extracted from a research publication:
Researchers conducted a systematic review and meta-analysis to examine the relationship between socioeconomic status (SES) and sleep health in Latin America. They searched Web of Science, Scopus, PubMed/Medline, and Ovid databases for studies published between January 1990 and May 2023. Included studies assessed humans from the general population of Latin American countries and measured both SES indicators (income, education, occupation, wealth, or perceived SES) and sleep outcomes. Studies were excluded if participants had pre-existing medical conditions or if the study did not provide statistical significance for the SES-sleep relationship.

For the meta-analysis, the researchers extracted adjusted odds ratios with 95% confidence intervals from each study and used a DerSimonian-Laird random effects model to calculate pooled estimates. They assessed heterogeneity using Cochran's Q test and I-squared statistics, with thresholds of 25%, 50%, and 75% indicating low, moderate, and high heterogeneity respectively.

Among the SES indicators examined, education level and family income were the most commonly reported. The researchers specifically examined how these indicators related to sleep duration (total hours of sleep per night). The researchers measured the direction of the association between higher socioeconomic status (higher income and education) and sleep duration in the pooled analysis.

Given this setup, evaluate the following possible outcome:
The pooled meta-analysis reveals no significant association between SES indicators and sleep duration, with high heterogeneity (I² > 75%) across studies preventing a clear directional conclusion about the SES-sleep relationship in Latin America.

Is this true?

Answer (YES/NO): NO